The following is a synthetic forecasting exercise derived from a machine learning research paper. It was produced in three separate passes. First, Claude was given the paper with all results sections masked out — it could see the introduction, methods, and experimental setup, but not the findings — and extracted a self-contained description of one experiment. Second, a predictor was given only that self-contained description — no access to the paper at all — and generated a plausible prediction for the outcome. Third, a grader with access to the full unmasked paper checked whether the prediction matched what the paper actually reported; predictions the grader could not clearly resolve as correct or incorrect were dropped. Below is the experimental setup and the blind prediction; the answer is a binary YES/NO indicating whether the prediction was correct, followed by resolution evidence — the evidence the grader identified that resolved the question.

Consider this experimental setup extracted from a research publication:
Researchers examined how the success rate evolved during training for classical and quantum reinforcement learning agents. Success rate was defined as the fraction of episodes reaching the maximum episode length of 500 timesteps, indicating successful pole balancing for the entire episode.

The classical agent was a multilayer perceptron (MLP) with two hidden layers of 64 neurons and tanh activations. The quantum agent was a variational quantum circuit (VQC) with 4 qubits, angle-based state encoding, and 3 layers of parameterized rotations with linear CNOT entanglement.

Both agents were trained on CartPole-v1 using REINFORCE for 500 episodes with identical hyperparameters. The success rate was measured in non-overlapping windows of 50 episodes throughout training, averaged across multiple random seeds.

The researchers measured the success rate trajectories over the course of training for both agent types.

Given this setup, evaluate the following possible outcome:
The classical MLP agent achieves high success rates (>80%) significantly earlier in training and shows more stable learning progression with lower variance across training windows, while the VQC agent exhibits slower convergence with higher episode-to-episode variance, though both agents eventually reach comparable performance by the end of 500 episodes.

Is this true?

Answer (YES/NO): NO